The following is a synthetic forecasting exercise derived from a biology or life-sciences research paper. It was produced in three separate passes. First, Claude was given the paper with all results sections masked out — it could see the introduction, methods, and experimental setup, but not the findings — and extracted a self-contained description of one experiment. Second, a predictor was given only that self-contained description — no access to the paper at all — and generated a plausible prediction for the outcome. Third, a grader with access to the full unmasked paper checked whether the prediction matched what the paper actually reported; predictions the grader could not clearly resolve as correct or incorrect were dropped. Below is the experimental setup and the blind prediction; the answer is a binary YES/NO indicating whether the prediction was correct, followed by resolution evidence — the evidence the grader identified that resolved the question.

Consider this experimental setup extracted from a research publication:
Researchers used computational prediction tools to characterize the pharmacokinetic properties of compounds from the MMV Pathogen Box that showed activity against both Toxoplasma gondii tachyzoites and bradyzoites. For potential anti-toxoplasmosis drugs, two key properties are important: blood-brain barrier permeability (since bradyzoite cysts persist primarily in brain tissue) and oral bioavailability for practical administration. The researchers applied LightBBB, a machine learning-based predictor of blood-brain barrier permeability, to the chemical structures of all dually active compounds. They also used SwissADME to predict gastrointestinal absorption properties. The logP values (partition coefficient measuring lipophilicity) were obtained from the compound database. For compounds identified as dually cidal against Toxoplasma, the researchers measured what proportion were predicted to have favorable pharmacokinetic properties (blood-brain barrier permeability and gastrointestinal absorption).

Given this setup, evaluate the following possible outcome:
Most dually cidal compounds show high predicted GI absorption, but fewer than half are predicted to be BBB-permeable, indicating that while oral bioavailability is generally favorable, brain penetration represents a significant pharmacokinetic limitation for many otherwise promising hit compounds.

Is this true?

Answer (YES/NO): NO